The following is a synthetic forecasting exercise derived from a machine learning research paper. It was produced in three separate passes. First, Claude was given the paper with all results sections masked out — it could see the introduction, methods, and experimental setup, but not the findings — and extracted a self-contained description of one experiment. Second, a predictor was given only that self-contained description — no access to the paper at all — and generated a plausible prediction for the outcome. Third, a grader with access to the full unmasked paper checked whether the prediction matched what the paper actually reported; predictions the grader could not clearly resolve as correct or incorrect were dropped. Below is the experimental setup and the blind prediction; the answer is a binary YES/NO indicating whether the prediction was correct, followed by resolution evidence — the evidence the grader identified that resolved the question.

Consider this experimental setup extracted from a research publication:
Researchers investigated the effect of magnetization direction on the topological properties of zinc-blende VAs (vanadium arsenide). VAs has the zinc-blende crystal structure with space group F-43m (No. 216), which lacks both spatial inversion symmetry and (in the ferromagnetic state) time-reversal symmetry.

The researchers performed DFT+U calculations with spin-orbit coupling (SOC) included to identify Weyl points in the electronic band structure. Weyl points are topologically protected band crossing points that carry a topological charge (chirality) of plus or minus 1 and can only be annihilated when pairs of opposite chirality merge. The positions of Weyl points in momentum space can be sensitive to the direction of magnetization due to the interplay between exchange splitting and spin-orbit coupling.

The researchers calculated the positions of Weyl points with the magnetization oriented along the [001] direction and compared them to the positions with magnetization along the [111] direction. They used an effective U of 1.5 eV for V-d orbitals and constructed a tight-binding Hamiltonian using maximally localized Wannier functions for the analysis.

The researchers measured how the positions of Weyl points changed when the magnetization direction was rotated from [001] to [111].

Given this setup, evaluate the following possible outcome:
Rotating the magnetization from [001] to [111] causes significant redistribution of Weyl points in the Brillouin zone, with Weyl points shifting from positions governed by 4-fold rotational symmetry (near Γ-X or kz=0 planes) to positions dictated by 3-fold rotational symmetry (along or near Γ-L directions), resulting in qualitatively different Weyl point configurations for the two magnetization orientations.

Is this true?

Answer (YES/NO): NO